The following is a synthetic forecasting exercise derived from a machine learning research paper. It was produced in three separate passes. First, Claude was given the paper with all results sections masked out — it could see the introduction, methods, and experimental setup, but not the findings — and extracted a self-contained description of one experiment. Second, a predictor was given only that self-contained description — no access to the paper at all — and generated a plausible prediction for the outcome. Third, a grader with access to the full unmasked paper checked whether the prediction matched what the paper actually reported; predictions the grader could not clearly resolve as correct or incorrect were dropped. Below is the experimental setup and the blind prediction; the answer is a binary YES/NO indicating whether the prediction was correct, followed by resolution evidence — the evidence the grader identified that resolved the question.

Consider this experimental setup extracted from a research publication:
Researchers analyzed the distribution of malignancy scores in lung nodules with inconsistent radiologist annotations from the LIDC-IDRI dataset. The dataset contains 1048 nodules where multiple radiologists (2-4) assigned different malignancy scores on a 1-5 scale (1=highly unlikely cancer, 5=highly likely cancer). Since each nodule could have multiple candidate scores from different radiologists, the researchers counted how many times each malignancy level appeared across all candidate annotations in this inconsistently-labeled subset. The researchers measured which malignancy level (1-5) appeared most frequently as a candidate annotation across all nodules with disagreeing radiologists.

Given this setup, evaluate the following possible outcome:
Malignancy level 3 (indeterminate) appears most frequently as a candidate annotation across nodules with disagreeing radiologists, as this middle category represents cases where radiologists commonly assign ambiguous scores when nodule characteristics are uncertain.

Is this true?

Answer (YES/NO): YES